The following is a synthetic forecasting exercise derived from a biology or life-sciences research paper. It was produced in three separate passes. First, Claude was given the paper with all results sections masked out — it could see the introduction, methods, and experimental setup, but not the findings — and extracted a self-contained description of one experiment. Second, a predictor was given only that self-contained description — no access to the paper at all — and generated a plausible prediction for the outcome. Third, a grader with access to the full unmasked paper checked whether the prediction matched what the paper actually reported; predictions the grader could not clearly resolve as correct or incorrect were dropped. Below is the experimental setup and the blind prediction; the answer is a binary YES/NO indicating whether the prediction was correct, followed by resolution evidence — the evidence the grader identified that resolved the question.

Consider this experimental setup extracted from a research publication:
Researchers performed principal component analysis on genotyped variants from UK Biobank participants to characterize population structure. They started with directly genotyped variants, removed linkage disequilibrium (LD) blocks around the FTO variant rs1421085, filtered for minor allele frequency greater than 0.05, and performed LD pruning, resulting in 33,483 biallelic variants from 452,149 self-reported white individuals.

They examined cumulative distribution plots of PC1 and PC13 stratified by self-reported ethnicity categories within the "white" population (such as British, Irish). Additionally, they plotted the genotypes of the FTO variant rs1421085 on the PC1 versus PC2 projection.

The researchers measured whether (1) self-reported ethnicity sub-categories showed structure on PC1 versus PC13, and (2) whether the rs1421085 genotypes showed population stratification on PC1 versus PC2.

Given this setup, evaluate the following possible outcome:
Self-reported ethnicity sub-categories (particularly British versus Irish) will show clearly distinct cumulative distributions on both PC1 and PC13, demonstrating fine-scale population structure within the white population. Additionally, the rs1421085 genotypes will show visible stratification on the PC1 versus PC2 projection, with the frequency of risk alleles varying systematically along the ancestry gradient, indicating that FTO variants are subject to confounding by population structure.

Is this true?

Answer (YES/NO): NO